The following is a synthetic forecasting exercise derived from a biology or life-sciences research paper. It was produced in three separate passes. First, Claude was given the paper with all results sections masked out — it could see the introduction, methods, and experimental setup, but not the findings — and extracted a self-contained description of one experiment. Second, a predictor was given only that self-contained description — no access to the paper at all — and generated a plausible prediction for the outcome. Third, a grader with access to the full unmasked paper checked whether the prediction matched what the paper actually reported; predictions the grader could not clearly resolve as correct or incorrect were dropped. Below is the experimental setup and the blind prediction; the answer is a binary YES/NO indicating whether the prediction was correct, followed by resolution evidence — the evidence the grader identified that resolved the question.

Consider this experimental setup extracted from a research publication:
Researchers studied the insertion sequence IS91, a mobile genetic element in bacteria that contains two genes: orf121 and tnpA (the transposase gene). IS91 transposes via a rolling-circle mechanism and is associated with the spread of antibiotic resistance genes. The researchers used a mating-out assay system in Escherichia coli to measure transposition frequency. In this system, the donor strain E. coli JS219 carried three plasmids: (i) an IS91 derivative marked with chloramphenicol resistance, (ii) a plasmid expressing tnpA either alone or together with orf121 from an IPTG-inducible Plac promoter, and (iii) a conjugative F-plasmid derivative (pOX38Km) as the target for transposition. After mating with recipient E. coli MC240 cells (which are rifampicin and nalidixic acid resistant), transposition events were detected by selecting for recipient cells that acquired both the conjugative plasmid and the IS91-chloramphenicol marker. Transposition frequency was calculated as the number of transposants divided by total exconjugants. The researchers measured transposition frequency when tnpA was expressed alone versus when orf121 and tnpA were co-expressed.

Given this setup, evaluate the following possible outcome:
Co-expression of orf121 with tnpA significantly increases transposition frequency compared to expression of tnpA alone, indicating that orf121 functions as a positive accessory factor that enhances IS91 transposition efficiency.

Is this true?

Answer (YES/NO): NO